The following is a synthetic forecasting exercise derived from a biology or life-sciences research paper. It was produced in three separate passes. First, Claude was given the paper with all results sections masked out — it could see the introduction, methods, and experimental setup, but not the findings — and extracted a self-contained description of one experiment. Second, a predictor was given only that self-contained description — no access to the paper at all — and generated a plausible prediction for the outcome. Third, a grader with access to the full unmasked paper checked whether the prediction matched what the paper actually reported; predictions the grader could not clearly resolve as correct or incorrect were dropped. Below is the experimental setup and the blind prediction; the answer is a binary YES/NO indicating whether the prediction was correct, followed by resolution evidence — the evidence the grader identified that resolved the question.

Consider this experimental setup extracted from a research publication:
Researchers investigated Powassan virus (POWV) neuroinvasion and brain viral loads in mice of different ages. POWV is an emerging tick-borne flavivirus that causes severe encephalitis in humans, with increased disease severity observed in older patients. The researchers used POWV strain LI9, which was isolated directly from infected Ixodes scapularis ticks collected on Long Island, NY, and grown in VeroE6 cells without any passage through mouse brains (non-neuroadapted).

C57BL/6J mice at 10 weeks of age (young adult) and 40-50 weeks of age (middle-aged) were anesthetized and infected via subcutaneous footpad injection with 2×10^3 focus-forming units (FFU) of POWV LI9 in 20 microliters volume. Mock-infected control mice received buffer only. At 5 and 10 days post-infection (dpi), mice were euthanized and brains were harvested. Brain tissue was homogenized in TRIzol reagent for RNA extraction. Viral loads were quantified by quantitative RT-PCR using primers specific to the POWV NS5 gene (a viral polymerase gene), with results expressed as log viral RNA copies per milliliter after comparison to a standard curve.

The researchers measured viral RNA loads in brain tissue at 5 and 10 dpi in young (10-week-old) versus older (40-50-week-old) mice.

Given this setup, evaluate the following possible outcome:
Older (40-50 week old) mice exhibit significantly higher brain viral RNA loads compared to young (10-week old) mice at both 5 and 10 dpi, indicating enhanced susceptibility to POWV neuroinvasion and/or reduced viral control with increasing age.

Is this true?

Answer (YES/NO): NO